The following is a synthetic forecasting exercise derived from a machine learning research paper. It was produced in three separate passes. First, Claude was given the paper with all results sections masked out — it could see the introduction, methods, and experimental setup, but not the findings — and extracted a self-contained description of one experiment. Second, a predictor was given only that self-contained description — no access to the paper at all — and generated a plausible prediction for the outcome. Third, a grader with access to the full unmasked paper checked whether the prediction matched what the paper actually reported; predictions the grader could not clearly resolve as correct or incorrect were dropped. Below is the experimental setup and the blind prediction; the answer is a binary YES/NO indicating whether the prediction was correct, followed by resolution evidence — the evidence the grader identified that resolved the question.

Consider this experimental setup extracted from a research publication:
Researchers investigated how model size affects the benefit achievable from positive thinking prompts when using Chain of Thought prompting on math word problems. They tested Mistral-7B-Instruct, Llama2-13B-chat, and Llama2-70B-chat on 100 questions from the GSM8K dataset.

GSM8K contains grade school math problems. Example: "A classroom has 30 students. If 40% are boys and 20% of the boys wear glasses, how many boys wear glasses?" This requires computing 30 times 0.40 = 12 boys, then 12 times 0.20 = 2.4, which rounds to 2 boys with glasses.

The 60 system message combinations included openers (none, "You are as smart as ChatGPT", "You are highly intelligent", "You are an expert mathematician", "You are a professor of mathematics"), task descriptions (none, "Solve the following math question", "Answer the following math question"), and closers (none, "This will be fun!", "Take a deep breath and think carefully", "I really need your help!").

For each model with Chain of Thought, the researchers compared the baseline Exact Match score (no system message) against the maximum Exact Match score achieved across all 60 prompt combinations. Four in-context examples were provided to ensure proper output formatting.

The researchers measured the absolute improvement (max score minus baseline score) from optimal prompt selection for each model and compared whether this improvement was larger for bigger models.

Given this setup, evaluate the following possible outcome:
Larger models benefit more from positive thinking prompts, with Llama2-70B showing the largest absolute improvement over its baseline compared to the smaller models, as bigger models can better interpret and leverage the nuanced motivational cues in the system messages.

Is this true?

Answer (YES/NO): NO